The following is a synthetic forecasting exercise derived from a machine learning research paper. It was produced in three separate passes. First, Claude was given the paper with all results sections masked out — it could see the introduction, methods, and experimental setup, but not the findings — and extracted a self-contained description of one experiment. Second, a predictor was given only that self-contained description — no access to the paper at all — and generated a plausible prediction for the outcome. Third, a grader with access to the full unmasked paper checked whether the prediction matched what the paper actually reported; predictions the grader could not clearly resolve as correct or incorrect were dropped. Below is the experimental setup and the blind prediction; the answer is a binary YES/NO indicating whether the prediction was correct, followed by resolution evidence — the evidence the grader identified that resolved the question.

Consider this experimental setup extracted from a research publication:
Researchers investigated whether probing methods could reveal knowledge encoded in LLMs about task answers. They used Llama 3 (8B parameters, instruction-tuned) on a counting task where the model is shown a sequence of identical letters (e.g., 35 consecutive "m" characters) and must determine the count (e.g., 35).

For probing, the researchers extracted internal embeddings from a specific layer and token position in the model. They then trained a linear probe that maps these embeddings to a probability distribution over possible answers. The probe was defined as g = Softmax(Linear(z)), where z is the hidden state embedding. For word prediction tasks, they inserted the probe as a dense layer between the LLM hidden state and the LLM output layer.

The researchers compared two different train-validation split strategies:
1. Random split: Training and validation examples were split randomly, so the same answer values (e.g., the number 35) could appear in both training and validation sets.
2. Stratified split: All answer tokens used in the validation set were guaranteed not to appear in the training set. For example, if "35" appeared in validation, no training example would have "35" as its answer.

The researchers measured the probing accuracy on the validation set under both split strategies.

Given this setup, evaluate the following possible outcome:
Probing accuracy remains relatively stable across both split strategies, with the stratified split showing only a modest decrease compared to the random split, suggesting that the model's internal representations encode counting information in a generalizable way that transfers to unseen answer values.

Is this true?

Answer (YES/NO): NO